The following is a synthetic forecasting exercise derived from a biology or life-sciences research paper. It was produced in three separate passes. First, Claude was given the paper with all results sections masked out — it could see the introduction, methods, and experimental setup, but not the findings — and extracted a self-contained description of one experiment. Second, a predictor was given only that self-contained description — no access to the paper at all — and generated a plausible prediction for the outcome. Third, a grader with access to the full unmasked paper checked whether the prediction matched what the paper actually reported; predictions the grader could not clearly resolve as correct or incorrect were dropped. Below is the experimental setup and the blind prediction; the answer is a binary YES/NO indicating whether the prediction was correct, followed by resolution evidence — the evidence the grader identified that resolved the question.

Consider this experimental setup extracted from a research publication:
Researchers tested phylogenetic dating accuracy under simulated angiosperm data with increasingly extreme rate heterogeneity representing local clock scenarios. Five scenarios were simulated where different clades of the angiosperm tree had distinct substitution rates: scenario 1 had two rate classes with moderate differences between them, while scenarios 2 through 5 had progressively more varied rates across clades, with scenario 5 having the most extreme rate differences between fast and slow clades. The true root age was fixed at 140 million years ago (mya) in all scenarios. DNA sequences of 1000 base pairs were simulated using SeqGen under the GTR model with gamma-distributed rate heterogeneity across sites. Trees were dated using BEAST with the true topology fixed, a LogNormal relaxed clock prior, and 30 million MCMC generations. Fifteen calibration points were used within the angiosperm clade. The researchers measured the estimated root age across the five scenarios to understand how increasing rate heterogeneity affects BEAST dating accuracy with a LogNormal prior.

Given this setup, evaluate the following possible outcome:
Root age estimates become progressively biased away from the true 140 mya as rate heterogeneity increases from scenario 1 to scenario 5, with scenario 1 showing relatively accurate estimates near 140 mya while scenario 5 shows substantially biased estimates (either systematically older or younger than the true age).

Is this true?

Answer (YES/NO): NO